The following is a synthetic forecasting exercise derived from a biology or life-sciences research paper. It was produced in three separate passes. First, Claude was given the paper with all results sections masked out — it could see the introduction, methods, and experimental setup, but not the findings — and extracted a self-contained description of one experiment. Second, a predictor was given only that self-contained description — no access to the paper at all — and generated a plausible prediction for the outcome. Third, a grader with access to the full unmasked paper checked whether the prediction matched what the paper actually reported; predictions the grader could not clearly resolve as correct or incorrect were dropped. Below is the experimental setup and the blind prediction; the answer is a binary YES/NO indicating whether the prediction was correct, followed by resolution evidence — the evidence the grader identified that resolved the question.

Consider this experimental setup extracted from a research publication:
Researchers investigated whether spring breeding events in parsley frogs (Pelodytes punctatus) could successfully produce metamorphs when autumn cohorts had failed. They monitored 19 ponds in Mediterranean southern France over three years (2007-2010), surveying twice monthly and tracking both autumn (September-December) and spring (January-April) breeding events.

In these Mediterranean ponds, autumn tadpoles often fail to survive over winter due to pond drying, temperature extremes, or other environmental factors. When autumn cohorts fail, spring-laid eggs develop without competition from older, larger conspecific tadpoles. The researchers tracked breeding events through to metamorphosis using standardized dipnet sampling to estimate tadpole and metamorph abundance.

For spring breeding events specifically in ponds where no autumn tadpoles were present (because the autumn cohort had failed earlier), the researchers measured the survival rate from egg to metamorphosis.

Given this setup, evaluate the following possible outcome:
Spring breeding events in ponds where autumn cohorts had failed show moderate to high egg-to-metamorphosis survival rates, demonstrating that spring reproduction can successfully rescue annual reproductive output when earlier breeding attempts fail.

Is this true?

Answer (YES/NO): NO